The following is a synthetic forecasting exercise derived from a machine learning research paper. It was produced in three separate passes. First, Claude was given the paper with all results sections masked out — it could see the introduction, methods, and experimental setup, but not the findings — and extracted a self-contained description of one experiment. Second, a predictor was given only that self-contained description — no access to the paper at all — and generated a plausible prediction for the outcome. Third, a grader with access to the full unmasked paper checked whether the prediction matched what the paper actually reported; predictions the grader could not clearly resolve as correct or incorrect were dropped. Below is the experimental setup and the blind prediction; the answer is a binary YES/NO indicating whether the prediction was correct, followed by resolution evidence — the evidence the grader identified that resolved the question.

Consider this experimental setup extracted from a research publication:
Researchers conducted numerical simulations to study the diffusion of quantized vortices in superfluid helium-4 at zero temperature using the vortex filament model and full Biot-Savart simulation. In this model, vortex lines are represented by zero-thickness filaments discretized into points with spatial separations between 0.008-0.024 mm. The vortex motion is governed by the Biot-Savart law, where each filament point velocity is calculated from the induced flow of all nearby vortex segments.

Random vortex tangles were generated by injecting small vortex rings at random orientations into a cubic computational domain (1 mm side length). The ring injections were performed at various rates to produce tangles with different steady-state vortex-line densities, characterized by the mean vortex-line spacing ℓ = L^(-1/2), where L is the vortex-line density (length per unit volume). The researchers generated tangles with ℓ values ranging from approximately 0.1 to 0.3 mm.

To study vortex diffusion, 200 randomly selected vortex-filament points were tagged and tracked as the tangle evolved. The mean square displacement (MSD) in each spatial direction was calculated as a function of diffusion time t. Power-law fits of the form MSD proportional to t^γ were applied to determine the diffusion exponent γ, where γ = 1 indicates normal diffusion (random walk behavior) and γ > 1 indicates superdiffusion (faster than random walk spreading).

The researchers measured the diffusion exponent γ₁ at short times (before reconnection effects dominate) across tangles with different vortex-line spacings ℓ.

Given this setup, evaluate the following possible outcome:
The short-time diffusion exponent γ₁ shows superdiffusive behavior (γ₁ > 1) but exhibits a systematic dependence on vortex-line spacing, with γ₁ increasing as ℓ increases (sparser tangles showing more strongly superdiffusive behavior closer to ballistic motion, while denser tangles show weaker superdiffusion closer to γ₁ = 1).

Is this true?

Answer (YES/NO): NO